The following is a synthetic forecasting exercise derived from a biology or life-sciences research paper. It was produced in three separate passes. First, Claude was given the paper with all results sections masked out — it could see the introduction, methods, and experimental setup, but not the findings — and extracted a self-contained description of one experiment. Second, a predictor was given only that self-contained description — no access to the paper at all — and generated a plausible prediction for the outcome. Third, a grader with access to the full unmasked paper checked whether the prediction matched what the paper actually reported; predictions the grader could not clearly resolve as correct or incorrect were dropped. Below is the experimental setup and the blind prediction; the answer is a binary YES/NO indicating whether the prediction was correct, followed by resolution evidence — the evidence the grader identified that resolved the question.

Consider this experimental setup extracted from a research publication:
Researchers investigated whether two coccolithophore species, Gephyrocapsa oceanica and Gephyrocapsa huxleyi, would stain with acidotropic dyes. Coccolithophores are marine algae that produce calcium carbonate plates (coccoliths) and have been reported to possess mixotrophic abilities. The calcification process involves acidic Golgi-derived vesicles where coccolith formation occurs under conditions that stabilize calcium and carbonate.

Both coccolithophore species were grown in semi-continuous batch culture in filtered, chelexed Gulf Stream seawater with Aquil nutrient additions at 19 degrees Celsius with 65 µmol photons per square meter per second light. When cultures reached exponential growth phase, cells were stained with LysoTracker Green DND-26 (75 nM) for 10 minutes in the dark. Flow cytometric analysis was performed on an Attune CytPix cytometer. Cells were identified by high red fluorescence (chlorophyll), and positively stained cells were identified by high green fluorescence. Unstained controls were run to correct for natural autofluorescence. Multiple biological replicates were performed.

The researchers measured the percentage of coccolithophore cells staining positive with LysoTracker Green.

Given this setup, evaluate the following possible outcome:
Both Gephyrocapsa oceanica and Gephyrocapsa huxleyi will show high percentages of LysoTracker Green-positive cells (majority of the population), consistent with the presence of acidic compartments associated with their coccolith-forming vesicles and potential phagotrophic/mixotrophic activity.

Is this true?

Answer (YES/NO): YES